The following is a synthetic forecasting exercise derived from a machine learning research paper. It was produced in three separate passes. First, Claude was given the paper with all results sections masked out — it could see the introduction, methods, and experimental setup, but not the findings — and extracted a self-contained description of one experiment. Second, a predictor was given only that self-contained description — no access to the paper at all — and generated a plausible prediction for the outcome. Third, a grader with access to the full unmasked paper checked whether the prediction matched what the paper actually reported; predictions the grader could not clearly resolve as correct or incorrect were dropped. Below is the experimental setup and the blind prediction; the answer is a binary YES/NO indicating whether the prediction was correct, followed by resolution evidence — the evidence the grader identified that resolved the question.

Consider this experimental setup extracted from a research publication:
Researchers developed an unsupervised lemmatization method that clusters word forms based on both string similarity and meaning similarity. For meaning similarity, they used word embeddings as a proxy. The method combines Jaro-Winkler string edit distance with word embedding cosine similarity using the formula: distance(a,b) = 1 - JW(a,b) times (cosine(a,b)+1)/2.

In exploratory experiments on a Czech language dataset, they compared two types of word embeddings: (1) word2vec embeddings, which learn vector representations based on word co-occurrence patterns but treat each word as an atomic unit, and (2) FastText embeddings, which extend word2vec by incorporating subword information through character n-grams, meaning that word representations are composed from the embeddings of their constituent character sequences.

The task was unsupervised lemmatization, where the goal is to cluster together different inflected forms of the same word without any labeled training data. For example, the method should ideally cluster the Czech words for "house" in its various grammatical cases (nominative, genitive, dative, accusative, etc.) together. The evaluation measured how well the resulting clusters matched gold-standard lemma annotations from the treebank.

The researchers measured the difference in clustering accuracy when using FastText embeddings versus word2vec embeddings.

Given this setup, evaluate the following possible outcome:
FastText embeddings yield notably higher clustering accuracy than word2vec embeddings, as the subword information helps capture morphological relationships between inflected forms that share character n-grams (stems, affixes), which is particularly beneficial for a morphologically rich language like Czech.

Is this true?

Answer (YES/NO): YES